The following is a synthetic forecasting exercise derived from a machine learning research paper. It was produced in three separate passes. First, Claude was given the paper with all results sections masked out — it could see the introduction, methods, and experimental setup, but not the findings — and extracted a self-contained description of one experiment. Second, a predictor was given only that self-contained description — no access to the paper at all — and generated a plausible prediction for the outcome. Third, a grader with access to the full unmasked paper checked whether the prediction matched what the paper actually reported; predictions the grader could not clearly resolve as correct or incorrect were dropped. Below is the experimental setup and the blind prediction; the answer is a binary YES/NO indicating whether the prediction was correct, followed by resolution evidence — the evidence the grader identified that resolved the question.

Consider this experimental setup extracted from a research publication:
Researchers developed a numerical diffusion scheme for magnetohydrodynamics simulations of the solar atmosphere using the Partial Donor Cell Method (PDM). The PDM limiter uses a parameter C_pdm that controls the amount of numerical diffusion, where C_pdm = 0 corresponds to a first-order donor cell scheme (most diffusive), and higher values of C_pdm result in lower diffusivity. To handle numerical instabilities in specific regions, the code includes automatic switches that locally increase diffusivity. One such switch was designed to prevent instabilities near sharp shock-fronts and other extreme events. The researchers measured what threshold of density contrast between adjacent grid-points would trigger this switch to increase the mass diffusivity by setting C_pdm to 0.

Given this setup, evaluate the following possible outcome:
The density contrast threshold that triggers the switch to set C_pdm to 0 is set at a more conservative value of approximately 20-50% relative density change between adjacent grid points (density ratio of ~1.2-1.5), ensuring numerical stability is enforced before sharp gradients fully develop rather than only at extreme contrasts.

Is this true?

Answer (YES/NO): NO